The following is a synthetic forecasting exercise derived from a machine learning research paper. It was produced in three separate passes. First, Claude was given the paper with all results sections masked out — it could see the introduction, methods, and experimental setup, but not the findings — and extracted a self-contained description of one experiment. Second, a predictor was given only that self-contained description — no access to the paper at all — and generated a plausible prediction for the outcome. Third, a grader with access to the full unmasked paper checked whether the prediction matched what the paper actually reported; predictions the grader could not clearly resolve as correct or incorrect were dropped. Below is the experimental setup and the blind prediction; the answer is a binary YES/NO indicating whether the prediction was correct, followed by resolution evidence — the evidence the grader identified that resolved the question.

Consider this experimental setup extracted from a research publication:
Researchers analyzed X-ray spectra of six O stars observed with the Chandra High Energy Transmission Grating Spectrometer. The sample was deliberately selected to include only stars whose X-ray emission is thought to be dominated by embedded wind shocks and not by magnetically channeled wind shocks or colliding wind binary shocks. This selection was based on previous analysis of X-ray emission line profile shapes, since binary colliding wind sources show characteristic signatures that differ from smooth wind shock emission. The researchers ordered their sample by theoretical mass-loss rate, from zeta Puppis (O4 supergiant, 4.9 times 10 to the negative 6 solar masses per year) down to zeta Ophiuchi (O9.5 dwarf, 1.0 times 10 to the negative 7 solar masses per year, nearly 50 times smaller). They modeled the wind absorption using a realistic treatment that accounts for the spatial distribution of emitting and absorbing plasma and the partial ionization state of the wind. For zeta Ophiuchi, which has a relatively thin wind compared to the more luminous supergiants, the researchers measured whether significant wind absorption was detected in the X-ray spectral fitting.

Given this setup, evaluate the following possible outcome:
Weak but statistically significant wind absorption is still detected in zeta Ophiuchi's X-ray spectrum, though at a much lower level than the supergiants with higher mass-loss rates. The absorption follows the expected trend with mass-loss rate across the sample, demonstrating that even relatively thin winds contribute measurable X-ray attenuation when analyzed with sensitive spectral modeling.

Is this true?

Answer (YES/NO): YES